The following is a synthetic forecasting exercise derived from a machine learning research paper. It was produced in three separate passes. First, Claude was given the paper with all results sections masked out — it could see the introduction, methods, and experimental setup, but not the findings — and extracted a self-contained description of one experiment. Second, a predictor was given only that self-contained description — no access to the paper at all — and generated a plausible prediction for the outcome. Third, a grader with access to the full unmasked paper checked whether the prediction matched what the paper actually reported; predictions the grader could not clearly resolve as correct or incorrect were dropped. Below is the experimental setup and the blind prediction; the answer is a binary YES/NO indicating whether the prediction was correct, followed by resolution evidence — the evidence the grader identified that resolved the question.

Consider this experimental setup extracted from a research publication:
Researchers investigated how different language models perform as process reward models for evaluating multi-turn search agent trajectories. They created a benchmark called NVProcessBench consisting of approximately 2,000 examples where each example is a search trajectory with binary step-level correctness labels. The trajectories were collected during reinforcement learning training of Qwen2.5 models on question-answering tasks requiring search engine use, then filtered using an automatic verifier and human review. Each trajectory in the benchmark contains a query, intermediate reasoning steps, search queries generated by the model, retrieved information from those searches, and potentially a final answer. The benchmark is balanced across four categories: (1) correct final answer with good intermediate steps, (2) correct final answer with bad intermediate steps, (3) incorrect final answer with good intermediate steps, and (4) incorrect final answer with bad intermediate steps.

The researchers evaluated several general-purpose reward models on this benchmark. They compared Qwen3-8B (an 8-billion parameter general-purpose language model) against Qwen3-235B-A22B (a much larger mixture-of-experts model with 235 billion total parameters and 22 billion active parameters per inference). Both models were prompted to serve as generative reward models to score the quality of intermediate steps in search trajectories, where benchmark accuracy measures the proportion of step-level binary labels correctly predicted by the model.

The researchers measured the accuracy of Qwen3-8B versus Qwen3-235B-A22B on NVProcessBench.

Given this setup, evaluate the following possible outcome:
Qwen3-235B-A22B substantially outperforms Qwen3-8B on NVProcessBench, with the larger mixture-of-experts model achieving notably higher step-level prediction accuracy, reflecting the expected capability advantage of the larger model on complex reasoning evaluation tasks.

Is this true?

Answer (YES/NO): NO